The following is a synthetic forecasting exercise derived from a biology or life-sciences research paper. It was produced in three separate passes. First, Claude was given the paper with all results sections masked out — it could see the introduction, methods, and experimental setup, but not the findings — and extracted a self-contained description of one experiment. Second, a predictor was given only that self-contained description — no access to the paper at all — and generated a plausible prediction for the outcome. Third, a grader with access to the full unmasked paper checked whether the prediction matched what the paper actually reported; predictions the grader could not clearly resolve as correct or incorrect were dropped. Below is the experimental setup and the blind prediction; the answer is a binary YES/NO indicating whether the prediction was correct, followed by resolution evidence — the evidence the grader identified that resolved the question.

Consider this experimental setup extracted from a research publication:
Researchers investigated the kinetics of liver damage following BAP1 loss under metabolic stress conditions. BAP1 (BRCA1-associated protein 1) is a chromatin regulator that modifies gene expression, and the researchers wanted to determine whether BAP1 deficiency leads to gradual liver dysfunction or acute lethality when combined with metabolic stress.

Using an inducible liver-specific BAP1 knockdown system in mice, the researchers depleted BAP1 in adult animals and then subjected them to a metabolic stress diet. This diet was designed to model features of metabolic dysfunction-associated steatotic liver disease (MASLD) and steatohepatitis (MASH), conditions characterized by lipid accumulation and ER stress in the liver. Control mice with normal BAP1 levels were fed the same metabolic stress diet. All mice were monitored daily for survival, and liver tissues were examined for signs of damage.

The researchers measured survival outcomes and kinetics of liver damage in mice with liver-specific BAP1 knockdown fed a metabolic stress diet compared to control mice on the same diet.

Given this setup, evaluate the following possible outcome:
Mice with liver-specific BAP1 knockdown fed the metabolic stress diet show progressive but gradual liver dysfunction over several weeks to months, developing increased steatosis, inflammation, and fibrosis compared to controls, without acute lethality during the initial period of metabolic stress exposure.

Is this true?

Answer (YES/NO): NO